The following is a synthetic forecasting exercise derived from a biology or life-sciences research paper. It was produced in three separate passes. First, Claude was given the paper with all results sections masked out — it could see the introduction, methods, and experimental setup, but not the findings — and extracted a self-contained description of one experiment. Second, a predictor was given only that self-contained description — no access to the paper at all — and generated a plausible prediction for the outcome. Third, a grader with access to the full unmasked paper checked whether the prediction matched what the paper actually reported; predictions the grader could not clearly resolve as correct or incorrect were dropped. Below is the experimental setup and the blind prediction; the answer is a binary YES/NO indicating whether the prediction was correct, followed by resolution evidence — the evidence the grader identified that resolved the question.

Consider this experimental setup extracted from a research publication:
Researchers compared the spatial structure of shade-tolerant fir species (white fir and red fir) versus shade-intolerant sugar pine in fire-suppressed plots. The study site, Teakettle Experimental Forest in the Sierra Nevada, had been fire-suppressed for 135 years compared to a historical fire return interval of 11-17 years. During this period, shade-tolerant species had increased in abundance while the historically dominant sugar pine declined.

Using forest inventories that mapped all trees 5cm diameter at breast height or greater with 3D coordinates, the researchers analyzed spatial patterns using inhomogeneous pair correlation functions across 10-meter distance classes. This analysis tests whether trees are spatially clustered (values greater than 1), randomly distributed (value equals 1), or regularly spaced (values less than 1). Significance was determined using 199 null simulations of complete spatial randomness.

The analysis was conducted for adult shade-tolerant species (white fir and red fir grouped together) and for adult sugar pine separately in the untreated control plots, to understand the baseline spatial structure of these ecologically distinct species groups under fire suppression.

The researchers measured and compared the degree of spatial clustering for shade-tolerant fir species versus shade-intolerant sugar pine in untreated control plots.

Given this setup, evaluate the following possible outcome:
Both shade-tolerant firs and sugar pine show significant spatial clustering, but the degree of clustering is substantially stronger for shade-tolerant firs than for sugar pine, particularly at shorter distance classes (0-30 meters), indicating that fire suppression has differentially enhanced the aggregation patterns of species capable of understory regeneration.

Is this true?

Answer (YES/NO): NO